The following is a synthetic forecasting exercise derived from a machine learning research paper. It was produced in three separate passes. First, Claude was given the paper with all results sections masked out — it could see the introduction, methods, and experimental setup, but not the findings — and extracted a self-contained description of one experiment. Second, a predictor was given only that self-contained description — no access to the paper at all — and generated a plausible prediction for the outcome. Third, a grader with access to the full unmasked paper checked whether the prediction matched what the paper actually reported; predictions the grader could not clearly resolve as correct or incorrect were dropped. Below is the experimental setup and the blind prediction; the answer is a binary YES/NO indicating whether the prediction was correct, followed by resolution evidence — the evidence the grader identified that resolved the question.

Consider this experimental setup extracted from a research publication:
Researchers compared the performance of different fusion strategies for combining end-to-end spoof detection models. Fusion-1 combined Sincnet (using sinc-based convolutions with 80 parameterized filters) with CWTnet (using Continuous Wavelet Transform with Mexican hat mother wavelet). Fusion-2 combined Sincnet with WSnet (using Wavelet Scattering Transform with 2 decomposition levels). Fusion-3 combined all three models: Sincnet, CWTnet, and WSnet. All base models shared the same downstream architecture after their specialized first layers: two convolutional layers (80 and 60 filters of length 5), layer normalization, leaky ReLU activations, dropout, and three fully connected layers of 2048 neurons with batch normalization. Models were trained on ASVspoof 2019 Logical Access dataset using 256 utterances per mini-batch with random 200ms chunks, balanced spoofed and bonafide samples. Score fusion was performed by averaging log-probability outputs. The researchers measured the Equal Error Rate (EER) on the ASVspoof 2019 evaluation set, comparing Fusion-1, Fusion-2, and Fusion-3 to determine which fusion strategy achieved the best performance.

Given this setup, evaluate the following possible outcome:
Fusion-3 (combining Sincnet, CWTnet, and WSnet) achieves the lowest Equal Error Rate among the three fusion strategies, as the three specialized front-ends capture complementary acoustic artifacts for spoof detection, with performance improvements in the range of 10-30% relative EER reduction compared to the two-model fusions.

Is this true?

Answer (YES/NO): NO